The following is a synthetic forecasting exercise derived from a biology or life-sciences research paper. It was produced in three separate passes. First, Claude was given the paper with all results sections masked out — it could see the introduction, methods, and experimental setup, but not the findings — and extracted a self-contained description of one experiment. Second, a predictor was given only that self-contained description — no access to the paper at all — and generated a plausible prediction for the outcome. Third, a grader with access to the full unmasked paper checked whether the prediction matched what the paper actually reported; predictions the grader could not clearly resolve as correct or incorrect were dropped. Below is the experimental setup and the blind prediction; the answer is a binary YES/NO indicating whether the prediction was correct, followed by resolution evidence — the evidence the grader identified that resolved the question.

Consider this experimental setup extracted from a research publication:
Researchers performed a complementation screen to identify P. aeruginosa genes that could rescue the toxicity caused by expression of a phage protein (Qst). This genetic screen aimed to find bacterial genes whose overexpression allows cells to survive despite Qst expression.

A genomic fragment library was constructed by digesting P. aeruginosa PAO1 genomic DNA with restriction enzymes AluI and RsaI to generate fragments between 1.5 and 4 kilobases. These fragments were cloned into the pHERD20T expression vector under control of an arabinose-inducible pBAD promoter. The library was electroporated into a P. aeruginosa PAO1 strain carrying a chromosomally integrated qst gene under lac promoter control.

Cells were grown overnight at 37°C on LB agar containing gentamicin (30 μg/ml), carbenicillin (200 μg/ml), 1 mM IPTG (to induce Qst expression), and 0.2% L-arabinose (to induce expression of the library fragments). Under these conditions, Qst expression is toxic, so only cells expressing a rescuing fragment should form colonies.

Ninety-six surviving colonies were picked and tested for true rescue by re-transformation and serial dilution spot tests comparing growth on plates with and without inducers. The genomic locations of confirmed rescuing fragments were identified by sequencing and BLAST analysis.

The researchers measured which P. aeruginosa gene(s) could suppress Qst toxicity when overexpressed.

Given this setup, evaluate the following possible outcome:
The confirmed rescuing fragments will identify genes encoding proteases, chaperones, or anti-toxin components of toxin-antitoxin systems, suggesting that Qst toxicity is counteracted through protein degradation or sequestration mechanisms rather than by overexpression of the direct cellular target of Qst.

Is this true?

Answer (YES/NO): NO